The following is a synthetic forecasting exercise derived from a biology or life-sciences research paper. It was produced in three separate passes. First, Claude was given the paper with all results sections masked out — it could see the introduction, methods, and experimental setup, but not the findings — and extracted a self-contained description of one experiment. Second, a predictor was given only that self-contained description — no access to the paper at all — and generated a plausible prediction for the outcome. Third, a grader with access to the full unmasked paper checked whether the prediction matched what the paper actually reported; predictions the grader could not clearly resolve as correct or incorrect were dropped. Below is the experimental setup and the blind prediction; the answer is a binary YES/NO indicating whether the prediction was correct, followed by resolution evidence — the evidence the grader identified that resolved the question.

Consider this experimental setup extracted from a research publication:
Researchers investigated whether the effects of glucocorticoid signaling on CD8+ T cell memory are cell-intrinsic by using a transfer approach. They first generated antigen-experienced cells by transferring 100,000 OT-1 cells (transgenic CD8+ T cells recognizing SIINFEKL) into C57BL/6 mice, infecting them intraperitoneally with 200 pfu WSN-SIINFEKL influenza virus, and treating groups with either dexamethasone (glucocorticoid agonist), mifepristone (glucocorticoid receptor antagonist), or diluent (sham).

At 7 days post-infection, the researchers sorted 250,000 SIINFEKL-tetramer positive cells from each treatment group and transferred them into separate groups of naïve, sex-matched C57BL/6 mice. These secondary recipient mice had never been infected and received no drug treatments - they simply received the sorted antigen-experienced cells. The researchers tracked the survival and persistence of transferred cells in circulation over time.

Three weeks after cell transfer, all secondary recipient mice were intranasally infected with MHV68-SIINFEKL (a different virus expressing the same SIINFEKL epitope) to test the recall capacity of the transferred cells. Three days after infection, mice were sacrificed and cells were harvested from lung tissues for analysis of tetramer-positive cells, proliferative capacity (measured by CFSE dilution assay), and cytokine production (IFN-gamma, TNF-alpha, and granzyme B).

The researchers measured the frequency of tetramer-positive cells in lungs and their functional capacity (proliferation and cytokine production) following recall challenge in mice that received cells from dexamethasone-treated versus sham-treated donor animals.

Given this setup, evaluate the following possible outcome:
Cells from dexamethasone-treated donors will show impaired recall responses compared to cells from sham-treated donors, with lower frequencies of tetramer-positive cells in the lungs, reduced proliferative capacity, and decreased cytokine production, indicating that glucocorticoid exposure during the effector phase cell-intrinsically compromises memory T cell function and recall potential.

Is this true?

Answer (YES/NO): NO